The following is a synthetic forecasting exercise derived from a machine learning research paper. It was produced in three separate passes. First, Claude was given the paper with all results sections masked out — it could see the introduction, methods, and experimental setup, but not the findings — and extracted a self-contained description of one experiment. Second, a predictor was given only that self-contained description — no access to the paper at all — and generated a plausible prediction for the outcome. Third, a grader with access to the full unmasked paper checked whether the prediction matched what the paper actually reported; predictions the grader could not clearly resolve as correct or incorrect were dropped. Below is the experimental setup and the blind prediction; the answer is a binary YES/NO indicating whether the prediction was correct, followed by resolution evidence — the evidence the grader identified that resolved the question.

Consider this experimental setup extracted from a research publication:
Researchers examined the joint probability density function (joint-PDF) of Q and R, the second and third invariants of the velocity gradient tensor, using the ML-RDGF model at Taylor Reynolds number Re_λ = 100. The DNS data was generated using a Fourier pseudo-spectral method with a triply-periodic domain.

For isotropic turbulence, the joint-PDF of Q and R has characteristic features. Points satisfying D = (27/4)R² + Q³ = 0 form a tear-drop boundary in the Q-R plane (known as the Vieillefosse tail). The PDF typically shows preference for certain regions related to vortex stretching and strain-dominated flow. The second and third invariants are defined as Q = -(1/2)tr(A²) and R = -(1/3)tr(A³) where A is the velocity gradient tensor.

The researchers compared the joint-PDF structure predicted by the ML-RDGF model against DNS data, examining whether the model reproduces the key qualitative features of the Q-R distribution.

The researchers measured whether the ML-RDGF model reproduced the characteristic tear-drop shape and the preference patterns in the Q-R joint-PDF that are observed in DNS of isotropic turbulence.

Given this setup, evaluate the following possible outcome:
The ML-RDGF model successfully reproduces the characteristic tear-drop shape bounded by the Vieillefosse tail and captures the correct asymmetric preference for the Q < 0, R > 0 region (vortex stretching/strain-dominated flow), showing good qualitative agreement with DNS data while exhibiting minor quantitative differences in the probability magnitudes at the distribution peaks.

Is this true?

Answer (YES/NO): NO